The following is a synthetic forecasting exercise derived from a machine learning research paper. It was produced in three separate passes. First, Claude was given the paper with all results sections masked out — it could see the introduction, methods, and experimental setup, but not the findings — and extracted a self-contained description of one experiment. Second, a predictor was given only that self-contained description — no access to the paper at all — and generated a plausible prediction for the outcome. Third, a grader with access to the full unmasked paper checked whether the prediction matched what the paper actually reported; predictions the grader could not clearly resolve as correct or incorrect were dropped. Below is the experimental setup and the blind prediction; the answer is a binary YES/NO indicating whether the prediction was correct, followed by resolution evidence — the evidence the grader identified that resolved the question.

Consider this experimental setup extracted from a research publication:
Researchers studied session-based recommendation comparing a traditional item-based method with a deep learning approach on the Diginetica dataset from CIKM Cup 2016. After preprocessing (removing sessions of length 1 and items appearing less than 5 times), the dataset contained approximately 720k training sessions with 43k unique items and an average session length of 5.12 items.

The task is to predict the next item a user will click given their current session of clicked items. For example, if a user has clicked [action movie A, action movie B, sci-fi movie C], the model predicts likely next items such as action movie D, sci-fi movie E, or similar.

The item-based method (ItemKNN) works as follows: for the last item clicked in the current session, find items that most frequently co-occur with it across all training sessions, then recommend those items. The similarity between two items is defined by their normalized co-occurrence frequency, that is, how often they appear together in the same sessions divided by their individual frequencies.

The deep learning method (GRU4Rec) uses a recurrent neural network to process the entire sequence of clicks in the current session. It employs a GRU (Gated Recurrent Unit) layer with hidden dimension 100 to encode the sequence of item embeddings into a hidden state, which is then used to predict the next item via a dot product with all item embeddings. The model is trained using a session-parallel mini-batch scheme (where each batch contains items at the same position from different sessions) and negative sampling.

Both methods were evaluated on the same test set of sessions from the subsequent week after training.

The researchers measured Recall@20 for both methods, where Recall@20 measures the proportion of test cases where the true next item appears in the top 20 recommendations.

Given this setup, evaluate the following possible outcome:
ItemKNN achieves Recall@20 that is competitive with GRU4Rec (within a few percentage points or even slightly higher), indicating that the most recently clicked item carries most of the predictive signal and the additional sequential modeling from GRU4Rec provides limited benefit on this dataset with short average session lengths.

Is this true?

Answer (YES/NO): NO